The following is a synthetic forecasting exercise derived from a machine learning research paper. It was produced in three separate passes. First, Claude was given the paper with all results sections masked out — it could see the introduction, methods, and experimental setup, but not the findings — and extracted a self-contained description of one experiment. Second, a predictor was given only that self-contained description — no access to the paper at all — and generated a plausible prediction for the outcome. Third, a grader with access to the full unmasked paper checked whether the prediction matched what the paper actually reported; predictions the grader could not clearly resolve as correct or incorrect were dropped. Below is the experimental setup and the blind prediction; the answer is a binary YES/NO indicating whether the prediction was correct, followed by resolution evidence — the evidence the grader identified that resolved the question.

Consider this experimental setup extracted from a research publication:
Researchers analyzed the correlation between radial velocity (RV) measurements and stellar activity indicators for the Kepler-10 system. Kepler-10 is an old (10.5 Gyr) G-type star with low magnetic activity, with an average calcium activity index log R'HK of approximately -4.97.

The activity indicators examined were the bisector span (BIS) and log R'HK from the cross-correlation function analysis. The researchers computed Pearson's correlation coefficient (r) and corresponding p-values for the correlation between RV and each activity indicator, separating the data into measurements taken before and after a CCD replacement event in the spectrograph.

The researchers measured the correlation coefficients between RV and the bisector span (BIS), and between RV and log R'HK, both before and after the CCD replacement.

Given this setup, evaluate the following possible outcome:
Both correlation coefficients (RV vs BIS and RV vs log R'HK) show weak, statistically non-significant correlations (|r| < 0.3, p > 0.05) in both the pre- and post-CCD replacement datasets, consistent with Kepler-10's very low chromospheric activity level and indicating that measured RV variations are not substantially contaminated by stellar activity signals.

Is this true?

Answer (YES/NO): NO